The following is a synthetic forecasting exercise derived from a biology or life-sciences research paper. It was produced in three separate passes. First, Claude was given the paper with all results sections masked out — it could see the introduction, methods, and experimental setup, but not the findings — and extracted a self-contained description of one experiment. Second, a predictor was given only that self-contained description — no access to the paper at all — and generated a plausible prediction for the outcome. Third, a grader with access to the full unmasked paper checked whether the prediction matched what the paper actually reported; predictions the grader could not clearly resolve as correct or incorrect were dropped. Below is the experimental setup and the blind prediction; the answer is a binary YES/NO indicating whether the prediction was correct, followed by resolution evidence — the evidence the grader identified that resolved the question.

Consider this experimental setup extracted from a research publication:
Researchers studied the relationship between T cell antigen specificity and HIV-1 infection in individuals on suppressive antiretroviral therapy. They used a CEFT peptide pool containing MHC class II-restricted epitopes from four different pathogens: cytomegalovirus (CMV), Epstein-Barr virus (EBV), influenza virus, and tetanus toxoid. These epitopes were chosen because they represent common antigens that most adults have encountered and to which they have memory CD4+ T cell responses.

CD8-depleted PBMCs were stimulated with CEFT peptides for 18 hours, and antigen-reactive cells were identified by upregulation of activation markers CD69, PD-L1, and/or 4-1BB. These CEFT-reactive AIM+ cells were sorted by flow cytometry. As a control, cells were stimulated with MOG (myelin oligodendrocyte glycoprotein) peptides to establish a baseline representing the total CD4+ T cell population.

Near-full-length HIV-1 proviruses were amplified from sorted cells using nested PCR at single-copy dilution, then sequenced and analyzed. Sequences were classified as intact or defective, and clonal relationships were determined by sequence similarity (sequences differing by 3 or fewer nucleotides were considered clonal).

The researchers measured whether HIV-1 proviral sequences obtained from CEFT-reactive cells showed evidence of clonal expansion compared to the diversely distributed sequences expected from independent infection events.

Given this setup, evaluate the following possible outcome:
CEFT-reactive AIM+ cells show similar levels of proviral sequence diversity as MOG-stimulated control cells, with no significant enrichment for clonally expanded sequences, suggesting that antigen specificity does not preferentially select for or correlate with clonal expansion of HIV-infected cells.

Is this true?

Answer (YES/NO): NO